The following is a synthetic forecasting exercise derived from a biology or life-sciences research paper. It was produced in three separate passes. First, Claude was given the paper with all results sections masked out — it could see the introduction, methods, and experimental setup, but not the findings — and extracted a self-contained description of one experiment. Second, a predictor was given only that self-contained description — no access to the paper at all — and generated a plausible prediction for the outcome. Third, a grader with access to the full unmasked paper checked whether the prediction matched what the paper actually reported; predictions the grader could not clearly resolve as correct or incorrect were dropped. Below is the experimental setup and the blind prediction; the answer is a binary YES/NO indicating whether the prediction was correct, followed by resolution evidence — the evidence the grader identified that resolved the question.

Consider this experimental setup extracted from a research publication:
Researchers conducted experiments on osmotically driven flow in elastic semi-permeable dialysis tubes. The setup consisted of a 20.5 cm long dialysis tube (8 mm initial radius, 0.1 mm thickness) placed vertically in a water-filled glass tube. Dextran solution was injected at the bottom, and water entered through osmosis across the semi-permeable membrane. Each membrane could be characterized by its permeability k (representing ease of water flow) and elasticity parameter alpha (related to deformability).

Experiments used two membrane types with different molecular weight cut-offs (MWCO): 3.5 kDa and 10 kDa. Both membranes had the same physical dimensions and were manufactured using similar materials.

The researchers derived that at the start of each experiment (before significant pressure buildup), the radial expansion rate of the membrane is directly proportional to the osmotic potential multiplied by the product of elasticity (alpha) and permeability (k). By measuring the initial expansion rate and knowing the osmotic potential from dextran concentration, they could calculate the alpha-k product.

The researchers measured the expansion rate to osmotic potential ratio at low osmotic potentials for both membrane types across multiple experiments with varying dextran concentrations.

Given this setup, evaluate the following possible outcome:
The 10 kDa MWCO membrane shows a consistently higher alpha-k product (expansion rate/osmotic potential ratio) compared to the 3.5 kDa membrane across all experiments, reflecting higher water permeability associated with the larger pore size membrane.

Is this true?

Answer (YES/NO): NO